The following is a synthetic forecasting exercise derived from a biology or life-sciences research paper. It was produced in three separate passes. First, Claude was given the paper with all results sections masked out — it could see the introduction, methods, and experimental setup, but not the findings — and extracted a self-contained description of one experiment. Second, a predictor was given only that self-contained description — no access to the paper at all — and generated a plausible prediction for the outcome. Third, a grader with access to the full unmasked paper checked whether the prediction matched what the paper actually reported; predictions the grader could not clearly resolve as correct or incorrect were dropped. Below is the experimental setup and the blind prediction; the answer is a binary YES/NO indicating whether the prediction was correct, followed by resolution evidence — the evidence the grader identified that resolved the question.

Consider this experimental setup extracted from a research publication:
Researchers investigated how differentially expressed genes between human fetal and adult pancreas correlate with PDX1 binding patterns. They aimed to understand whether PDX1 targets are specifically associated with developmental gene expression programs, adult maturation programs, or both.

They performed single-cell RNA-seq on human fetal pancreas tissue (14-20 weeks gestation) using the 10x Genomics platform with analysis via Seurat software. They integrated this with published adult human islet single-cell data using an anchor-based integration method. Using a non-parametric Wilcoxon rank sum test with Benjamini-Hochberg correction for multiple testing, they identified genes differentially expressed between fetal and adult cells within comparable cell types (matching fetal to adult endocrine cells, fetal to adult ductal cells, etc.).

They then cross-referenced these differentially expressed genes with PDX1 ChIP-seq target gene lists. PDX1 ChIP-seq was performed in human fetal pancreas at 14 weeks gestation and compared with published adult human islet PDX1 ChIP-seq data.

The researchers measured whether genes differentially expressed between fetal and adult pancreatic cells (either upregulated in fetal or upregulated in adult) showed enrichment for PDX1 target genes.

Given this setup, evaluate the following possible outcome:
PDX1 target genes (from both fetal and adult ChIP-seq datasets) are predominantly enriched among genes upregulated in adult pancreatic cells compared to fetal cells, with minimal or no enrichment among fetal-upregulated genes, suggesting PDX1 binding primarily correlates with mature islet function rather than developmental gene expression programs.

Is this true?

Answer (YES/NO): NO